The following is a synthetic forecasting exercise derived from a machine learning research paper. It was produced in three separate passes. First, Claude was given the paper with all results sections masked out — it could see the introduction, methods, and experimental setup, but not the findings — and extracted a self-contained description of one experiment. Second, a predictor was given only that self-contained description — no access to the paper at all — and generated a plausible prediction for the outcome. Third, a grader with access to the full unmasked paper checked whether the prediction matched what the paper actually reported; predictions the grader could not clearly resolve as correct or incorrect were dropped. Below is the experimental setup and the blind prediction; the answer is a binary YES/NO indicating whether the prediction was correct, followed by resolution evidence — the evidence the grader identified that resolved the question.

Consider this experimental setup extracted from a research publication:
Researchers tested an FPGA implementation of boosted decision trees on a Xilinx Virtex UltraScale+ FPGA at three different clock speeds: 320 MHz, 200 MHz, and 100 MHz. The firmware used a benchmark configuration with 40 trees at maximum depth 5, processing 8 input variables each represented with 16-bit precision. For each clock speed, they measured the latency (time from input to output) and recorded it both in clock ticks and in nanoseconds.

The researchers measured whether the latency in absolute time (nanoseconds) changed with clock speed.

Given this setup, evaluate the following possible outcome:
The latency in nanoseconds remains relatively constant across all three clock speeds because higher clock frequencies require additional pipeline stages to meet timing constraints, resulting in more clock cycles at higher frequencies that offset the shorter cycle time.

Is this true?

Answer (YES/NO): YES